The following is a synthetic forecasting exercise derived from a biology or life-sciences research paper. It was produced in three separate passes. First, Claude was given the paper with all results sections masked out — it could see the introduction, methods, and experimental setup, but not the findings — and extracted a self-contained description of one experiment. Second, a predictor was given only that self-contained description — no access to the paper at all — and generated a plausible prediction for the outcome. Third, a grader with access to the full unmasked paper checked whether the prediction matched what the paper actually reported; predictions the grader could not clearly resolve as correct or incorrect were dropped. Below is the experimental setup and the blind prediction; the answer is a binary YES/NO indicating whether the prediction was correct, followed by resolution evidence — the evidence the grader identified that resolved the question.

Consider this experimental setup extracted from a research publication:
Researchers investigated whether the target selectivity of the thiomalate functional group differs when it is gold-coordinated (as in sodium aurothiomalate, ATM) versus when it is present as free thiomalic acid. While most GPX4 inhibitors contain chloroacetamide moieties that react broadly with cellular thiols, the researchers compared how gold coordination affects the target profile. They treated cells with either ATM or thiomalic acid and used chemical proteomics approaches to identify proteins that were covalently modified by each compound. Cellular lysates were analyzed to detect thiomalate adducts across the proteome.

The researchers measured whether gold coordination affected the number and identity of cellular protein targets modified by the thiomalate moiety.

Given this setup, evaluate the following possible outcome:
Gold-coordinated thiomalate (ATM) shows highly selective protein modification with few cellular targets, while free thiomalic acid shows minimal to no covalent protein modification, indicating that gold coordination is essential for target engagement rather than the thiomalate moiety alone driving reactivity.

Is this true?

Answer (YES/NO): NO